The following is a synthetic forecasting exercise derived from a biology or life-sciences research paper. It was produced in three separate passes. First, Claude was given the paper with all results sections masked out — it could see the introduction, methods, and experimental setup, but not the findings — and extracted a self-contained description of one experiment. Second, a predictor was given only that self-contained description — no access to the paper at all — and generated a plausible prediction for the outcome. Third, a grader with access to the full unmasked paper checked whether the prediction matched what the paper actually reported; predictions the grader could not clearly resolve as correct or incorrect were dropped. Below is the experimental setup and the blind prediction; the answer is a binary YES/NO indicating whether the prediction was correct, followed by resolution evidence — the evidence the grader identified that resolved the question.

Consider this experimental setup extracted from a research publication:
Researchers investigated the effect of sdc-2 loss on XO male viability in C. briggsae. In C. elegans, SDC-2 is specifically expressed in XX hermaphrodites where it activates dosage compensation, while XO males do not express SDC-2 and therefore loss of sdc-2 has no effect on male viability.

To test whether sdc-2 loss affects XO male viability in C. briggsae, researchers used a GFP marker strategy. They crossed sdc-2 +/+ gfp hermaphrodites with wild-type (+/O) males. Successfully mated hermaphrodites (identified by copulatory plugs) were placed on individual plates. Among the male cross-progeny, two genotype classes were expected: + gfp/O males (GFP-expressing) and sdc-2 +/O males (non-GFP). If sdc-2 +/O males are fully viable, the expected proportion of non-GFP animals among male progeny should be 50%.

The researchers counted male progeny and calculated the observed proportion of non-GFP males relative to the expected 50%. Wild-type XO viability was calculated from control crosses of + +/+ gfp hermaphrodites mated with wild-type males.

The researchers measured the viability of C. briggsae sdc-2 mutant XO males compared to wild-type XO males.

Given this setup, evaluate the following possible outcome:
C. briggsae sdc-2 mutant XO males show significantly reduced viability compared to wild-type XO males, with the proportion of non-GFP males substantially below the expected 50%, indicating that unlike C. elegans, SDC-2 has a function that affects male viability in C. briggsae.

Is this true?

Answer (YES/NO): NO